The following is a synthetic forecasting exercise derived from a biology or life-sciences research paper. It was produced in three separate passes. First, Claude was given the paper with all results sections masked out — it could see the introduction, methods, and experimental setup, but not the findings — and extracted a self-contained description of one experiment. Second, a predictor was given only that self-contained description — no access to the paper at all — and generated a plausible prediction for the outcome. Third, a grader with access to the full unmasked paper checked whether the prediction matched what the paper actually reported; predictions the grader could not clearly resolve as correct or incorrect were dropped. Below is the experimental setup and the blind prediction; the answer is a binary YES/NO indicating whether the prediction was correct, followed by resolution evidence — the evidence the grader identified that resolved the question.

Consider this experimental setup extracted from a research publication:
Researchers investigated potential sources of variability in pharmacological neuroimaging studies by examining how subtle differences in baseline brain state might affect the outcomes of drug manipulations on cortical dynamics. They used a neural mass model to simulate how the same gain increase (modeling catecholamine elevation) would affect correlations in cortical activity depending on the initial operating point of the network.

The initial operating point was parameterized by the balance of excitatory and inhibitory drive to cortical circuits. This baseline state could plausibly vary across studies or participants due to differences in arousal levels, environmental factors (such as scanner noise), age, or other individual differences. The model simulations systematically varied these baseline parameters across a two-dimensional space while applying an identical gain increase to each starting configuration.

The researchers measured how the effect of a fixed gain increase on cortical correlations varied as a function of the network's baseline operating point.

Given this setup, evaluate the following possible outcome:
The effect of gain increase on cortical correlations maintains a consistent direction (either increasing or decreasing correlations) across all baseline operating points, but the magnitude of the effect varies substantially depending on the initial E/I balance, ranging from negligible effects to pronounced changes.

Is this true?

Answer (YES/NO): NO